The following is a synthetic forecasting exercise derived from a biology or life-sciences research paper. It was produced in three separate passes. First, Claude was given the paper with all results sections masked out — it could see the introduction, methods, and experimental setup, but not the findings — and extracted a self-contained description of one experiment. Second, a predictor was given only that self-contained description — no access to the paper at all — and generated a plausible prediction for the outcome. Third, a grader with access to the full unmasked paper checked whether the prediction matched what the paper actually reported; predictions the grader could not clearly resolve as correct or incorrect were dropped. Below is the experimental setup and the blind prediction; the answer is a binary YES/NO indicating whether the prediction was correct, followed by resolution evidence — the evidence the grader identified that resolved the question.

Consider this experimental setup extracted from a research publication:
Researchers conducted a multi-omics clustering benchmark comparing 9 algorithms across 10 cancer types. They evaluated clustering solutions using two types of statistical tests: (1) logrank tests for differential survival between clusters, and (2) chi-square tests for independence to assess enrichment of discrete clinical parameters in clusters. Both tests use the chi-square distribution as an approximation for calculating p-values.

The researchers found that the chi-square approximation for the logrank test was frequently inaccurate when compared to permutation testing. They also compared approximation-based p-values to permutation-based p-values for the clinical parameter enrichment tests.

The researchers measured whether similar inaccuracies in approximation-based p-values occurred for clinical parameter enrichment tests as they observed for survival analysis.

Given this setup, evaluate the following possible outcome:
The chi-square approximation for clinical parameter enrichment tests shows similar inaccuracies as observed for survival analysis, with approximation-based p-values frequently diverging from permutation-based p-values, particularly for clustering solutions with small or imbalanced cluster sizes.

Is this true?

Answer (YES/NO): YES